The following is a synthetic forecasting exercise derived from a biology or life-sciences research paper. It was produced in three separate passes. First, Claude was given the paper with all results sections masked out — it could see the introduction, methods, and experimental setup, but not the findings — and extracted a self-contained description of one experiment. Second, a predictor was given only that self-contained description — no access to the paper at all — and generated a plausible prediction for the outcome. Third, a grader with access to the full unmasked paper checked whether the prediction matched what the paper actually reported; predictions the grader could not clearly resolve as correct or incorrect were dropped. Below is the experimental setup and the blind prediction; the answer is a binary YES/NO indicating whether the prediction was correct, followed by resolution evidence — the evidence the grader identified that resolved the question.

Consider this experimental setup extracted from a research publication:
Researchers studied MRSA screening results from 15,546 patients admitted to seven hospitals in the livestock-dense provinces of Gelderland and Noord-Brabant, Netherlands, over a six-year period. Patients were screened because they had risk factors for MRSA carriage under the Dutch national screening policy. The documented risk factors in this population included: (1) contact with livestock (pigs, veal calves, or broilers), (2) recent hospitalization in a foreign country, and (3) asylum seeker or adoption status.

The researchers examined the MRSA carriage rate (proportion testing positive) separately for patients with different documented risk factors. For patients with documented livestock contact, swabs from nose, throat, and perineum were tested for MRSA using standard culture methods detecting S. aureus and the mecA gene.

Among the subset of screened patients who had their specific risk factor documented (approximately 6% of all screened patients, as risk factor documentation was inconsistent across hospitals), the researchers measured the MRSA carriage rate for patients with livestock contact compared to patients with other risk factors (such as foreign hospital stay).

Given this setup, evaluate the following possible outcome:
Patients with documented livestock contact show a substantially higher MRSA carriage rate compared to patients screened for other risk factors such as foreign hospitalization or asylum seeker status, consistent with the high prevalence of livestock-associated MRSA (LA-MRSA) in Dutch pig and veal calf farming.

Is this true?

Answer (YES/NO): YES